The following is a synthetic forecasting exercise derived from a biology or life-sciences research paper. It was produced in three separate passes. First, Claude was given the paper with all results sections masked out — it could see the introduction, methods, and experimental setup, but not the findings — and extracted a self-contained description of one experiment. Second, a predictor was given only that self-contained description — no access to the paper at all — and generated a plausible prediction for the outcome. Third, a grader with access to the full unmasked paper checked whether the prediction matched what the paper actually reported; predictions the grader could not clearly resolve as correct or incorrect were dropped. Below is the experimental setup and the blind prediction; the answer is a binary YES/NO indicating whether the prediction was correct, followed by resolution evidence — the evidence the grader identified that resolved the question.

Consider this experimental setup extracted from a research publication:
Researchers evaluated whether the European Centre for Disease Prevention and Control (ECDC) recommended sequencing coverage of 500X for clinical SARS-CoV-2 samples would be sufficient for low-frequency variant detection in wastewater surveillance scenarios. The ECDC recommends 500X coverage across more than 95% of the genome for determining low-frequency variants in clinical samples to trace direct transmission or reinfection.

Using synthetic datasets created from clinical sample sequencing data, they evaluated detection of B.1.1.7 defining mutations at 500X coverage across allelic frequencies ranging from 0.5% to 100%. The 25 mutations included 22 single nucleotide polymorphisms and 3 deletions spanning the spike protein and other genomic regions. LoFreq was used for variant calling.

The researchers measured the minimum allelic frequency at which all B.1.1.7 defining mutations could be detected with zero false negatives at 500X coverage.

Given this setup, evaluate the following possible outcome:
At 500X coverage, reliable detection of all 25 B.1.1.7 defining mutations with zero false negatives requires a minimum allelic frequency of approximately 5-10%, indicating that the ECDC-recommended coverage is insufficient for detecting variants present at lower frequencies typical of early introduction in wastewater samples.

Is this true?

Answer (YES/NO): YES